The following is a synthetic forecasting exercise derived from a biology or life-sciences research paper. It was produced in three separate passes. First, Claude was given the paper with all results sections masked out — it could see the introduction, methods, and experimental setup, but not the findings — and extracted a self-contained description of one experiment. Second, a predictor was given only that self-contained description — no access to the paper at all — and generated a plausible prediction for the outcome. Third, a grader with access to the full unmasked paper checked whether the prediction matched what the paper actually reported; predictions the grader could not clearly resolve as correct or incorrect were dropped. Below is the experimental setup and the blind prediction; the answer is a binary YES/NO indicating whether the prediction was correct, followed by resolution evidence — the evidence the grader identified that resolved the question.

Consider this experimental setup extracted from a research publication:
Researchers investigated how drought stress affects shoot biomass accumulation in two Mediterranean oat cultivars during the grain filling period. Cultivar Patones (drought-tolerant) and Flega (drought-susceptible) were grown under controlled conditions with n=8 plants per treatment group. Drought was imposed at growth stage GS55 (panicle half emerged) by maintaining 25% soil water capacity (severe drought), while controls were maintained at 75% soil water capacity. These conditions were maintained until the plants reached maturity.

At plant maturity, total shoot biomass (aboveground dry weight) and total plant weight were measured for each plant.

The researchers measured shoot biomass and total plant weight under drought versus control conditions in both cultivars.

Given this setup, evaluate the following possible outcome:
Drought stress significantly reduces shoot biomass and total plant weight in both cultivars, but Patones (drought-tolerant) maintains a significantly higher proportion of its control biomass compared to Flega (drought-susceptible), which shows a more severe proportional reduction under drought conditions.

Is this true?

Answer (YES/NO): NO